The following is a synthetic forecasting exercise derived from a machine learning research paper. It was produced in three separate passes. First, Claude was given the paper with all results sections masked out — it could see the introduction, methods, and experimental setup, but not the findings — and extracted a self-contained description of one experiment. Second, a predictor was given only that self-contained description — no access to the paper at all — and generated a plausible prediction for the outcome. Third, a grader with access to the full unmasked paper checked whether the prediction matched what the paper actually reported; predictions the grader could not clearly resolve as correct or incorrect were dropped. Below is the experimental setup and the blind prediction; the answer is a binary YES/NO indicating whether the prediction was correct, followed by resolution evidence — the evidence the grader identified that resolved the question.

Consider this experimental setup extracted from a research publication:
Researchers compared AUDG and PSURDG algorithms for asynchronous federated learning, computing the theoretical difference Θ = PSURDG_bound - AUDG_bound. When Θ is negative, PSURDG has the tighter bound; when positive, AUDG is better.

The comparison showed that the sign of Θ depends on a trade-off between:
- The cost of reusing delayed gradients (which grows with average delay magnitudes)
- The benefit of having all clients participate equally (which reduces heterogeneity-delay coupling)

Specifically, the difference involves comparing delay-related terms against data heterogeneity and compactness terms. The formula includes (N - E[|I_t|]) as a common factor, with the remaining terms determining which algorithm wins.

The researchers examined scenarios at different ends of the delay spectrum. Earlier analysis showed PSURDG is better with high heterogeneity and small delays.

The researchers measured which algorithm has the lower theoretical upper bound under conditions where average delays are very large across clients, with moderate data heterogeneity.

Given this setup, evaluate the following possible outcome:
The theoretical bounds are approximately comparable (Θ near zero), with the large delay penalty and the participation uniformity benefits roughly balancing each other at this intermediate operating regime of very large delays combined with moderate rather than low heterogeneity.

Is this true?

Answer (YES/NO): NO